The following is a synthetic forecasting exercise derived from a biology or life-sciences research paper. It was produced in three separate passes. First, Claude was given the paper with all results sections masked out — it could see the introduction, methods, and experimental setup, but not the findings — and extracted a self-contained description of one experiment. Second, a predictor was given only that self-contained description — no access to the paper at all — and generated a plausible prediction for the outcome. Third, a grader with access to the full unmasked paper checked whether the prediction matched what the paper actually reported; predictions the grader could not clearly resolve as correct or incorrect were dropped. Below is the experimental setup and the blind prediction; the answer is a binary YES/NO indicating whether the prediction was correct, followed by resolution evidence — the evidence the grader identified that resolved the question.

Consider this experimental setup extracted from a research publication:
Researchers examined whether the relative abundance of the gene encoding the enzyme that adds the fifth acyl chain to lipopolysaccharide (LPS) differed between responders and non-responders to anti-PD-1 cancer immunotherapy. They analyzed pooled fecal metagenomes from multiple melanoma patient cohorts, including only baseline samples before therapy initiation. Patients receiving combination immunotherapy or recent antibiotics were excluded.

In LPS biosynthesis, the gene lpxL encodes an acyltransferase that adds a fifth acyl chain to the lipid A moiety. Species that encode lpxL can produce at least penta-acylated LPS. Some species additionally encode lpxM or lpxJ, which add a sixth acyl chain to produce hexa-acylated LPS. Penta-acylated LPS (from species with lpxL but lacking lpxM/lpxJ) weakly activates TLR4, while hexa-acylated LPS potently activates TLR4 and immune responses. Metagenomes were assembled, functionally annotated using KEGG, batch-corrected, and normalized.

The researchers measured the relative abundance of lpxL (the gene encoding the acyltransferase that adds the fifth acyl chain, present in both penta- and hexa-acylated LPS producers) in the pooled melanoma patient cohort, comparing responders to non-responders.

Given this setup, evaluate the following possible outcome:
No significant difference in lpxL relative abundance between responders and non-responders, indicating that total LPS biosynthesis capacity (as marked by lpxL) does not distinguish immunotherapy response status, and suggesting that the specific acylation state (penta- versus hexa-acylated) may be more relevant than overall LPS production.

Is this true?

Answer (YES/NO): YES